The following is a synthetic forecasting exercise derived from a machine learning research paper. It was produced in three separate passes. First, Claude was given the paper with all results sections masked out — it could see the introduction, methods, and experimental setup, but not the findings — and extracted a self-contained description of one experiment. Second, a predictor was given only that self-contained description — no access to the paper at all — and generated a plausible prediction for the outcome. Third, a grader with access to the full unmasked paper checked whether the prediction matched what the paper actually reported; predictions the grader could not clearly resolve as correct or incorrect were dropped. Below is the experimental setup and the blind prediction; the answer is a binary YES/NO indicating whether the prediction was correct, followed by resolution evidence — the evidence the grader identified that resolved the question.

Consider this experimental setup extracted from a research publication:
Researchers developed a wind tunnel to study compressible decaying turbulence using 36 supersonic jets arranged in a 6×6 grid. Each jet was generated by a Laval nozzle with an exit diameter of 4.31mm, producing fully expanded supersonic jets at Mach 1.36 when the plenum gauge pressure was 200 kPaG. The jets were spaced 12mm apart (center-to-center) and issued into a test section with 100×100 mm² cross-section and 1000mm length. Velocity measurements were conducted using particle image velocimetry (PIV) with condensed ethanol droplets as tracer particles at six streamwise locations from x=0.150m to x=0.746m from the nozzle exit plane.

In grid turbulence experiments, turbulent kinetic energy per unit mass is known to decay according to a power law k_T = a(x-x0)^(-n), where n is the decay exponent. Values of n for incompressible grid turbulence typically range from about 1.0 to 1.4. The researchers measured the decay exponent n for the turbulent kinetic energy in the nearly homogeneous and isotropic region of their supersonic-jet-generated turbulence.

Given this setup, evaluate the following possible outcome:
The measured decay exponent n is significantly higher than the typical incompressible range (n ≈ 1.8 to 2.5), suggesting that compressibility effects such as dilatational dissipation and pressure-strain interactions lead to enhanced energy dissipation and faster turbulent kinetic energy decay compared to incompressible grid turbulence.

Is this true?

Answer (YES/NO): YES